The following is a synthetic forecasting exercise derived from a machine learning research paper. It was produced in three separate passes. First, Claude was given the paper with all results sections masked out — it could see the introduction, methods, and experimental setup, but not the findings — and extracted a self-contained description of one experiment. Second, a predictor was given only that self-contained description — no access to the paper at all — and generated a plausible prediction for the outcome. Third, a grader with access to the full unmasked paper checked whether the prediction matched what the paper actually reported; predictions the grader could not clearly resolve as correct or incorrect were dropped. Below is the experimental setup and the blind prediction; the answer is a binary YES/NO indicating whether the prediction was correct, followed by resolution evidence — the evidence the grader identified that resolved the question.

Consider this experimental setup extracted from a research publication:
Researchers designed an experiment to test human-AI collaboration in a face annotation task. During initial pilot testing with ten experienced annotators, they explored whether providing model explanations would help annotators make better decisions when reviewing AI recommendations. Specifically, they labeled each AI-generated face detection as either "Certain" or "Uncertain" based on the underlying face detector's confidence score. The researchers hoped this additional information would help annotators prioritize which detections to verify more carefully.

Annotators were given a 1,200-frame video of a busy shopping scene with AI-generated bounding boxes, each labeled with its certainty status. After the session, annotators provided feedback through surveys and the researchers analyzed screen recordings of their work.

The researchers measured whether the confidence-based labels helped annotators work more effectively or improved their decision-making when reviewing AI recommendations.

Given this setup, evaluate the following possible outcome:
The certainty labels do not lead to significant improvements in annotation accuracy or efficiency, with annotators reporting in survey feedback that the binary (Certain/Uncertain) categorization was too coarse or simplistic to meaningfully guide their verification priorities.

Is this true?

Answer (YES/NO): NO